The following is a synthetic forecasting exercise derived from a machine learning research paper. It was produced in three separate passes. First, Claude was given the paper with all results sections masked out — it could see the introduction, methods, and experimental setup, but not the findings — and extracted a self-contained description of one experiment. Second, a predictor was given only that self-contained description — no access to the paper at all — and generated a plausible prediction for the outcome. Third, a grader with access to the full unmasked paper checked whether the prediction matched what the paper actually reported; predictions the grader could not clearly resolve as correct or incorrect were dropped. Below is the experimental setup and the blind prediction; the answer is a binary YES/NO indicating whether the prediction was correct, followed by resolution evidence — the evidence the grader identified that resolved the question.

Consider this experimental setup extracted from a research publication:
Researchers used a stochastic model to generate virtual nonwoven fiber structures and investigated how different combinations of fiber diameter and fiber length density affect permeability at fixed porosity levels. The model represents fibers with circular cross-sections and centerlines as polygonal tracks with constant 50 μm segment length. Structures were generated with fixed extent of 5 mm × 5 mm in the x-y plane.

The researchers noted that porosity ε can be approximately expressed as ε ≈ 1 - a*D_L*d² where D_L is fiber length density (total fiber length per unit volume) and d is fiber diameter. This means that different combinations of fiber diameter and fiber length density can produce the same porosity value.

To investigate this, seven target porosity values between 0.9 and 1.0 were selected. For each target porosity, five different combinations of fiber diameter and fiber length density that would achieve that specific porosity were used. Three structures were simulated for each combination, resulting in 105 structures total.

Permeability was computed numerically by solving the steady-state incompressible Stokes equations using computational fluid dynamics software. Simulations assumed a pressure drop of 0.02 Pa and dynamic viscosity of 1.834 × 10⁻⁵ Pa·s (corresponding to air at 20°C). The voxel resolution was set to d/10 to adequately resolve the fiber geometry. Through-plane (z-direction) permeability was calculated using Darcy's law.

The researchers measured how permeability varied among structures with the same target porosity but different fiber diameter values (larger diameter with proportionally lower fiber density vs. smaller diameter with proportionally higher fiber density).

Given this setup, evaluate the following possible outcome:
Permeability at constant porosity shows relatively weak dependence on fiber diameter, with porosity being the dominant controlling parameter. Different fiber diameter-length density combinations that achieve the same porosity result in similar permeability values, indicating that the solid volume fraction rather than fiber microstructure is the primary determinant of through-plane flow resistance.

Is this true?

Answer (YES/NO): NO